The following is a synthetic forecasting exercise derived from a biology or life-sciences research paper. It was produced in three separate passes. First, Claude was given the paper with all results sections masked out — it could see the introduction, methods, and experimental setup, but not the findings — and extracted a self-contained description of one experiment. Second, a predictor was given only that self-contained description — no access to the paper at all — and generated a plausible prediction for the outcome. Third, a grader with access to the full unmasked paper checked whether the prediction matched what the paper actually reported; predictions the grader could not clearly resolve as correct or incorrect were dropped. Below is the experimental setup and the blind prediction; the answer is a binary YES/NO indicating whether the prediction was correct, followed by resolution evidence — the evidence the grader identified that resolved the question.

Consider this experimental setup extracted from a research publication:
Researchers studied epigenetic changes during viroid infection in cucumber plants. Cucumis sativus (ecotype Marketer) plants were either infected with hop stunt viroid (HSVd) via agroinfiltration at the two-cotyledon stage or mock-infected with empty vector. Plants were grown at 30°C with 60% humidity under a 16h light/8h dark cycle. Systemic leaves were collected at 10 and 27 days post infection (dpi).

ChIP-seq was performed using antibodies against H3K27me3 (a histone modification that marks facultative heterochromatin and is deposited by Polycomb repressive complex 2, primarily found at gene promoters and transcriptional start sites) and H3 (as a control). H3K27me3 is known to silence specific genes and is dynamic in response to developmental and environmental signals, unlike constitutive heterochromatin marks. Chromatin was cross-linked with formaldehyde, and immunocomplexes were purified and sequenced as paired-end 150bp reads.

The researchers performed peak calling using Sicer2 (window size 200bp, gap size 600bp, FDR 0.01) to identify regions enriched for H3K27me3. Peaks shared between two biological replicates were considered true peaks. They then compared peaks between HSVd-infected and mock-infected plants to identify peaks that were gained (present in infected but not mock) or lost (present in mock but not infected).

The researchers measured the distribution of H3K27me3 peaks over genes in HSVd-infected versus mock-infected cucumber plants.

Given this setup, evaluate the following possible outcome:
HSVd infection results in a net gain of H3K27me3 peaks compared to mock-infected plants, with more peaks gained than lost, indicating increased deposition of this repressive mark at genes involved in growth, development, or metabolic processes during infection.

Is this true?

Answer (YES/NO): YES